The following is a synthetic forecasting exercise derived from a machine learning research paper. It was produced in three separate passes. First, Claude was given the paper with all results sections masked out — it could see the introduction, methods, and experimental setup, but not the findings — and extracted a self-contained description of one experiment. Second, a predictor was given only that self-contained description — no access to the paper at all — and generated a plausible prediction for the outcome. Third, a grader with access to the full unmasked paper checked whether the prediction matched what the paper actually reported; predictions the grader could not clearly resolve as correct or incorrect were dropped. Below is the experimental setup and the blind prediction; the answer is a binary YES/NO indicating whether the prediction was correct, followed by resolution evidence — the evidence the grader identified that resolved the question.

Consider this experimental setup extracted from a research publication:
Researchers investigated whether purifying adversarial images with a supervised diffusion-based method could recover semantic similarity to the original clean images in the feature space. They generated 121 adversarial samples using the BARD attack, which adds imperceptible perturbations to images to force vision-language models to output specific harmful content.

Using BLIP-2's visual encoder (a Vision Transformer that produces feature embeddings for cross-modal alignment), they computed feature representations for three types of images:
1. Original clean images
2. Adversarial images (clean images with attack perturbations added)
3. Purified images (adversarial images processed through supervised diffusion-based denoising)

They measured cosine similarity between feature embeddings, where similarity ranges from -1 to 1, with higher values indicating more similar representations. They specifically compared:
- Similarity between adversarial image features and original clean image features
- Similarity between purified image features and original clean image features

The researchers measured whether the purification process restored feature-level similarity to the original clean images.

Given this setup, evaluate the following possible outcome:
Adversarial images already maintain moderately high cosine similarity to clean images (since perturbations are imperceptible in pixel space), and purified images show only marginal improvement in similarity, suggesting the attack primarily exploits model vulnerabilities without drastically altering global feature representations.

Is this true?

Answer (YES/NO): NO